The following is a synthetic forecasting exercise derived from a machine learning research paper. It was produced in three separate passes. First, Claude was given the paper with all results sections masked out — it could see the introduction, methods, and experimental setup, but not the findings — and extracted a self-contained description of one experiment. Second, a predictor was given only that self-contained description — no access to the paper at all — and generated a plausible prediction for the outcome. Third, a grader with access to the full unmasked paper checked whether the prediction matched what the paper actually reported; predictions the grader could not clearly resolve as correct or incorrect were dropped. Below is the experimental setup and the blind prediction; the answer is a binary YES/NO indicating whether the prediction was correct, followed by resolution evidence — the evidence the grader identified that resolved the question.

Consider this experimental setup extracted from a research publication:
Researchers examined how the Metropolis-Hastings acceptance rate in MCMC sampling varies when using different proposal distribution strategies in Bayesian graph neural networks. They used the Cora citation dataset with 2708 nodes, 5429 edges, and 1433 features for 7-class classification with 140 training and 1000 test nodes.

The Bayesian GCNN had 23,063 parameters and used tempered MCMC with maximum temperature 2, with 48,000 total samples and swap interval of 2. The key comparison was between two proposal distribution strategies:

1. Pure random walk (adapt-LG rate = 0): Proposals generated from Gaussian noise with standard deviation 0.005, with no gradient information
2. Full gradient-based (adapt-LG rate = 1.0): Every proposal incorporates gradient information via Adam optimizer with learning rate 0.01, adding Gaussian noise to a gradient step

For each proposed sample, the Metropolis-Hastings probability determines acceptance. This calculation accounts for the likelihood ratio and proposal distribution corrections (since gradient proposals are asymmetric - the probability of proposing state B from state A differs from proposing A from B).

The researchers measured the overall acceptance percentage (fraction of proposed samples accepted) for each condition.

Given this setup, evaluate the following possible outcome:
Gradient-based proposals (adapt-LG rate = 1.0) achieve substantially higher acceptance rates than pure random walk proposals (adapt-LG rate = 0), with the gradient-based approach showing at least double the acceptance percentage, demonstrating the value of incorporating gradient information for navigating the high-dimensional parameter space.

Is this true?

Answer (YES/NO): NO